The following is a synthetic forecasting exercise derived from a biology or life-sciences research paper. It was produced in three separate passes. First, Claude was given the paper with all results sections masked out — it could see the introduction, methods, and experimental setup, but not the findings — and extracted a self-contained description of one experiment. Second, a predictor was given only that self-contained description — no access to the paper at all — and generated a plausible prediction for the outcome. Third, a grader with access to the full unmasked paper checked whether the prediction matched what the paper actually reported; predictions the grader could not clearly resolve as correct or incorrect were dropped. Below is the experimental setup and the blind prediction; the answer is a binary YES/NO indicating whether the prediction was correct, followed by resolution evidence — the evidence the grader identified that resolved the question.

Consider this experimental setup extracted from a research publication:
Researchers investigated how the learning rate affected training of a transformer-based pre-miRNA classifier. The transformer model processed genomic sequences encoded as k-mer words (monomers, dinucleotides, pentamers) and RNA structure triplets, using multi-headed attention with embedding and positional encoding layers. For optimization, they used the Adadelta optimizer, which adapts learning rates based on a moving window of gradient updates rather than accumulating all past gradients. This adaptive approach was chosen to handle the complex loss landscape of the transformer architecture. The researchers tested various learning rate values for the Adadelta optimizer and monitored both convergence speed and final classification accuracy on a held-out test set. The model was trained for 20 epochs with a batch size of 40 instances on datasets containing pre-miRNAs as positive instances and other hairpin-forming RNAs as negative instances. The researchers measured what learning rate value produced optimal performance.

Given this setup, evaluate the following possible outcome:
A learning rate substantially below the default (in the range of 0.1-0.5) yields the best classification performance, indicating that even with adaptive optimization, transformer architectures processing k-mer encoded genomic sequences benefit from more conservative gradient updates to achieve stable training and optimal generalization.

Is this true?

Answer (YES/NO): NO